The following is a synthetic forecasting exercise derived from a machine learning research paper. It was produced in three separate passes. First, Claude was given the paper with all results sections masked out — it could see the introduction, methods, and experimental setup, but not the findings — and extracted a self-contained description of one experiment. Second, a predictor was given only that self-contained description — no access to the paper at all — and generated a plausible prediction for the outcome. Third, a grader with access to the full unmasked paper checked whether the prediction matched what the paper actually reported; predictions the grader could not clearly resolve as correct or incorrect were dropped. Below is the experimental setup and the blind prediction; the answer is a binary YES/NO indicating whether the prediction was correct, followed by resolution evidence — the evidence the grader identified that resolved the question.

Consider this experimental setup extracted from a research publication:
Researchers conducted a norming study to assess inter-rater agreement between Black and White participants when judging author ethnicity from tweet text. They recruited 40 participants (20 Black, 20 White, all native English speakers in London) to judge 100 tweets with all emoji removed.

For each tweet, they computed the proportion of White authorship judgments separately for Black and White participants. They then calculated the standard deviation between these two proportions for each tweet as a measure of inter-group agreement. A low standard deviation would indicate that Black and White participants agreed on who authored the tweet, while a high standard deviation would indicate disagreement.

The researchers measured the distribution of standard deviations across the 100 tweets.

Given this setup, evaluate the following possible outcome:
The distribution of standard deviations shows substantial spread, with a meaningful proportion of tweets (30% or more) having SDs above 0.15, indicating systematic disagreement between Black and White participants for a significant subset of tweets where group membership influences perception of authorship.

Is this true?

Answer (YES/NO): NO